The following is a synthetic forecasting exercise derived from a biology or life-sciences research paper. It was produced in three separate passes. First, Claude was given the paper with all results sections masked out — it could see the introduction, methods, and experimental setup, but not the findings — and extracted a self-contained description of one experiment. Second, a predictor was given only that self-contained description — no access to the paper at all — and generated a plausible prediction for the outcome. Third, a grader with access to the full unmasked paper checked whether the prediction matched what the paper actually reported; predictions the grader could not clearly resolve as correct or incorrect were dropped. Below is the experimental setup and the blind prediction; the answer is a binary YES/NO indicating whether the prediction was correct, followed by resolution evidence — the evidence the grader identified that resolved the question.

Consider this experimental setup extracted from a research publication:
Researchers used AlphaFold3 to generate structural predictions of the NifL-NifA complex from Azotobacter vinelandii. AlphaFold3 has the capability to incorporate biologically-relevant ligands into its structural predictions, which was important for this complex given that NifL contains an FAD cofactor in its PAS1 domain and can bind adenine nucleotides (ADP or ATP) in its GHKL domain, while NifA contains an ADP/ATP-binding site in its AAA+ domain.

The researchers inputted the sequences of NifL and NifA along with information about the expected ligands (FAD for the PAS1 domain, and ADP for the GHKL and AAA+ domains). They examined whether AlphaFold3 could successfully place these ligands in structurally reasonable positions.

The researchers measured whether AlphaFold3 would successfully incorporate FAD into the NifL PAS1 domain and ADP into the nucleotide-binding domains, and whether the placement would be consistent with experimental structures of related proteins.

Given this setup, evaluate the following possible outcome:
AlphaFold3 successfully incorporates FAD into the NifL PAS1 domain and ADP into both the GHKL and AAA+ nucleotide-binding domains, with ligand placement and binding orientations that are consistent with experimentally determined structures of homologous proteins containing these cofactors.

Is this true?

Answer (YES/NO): YES